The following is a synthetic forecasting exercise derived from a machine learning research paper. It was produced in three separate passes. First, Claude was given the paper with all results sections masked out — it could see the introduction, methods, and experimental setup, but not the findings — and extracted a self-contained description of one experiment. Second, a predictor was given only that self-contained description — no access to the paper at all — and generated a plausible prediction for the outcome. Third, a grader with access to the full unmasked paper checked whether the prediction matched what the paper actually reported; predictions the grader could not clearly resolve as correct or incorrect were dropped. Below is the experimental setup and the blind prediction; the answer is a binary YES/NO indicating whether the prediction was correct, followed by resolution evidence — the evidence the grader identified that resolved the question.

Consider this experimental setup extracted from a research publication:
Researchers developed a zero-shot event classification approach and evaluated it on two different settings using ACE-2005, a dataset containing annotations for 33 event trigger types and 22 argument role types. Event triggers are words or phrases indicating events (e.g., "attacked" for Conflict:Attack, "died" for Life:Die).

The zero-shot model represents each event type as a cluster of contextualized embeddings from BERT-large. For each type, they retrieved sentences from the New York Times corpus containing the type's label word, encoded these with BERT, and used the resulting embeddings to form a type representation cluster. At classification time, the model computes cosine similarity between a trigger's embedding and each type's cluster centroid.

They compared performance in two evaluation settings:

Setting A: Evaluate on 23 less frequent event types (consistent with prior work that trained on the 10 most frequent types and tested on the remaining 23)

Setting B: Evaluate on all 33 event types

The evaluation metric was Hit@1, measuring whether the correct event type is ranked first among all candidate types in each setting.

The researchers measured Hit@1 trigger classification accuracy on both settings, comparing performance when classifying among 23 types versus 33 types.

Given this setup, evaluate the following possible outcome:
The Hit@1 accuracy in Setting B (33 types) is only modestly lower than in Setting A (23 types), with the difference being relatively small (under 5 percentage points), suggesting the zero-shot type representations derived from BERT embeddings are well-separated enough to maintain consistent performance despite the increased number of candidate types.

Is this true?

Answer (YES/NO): NO